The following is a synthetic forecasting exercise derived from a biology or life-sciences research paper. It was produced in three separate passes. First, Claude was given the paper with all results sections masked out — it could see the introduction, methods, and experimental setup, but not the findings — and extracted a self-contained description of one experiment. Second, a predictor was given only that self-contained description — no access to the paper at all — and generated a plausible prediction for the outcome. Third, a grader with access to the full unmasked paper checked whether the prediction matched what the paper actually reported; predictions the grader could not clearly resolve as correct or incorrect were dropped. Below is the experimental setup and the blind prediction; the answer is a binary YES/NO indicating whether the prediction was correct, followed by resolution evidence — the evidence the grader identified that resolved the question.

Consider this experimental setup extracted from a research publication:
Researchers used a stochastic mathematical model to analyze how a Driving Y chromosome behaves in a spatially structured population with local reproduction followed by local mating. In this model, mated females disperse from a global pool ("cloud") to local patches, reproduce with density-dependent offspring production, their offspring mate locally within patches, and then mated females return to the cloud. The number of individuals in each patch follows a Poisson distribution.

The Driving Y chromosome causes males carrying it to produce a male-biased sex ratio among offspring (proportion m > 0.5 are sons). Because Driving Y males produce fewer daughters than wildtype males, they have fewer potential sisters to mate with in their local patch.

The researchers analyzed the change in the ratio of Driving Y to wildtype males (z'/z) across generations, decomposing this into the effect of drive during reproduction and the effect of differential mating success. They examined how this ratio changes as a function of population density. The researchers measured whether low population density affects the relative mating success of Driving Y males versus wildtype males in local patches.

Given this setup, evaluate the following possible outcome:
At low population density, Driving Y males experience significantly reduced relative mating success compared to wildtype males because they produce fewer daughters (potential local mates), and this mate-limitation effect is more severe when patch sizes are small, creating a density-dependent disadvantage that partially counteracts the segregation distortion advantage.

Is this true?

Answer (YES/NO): YES